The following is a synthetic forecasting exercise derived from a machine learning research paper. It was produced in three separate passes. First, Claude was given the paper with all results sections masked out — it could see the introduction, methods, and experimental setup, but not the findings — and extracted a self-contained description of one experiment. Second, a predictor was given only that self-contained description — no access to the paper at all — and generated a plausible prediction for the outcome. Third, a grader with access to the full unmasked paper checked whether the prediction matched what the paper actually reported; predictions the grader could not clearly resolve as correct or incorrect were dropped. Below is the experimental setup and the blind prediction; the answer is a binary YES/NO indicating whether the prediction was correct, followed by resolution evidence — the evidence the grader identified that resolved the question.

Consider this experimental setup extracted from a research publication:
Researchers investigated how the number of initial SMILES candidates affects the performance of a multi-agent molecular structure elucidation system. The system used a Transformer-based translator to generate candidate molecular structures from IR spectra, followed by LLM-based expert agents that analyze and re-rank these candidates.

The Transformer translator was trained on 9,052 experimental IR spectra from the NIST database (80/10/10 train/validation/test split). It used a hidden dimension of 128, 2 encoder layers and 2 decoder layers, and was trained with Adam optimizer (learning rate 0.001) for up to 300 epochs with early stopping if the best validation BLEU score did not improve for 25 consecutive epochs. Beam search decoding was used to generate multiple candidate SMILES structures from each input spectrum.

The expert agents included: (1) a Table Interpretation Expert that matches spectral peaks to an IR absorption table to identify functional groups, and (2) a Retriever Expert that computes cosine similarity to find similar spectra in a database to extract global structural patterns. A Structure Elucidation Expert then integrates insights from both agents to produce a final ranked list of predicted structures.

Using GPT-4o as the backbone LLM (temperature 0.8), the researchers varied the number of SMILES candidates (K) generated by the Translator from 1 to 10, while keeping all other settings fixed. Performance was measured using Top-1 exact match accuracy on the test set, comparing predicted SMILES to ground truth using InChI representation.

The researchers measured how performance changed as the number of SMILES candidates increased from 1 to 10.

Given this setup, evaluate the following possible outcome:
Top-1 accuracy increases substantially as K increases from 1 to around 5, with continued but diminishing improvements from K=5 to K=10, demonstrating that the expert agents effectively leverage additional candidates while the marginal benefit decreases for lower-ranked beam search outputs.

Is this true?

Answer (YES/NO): NO